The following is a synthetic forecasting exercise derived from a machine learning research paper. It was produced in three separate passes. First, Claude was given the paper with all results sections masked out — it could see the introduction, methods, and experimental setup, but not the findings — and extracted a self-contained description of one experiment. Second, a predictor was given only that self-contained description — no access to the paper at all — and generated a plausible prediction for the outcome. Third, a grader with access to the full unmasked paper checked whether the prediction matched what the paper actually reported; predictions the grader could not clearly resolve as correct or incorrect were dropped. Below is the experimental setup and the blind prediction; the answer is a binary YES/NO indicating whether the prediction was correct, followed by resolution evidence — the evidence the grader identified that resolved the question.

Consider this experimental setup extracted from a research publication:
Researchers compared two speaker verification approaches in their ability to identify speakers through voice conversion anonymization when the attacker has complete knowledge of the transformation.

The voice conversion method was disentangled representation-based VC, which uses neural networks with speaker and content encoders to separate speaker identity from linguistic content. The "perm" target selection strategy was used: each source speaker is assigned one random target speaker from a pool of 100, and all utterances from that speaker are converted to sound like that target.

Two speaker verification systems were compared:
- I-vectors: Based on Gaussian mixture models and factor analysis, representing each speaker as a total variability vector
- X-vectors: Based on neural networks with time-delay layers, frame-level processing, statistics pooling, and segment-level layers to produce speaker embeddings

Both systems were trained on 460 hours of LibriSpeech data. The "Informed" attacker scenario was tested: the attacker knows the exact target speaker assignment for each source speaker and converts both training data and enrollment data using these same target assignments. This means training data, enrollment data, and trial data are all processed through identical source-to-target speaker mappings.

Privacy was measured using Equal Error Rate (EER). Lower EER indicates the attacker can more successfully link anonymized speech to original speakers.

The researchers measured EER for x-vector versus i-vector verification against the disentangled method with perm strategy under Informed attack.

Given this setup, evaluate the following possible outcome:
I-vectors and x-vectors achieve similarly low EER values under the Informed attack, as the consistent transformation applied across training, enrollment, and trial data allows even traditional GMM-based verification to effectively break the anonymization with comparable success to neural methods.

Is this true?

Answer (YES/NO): YES